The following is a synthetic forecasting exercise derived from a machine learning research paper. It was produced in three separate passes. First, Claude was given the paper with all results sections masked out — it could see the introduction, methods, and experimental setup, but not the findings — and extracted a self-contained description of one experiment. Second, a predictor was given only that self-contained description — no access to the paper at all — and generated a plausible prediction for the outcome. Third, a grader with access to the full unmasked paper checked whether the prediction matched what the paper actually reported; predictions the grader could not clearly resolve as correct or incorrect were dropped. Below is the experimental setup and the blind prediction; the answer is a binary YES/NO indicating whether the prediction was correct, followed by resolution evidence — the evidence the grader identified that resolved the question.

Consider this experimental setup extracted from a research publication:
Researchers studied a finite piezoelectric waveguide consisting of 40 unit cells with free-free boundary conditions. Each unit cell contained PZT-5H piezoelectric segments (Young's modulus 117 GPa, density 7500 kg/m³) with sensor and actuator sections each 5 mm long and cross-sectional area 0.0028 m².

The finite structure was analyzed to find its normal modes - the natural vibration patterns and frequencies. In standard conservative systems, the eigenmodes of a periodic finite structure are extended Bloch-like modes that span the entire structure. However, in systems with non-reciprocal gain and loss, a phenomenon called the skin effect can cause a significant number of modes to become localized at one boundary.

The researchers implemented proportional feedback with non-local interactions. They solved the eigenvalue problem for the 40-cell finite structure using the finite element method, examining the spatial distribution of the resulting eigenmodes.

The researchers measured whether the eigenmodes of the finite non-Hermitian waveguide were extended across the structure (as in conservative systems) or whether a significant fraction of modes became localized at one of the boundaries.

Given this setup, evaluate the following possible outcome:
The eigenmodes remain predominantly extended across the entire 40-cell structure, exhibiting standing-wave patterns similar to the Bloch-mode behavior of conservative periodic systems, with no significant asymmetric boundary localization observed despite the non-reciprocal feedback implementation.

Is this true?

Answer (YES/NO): NO